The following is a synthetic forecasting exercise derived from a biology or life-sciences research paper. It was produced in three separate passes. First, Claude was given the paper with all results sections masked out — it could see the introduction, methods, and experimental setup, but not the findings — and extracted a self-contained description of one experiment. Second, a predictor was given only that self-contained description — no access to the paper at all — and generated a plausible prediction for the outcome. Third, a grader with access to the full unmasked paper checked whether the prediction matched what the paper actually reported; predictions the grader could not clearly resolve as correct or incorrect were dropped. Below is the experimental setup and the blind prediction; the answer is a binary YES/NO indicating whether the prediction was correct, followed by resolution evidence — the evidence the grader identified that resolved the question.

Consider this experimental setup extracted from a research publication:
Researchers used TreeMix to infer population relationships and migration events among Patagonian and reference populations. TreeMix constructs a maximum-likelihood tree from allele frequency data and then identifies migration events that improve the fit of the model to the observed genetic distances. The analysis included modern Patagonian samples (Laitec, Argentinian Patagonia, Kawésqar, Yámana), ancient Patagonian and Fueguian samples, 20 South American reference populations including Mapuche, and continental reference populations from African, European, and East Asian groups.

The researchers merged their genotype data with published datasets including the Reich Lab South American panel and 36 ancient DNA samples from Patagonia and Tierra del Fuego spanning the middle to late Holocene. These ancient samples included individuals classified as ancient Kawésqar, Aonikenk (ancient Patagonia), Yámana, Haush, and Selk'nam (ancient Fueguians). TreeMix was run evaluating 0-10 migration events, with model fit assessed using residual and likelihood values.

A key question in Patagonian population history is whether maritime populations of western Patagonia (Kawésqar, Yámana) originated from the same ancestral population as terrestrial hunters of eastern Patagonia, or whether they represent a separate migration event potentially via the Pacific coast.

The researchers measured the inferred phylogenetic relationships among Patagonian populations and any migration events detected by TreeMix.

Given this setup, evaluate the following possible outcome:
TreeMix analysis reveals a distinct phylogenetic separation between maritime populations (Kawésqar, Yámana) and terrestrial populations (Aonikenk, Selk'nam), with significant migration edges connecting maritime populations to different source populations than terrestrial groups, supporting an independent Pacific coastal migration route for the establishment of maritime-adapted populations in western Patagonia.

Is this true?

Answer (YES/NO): NO